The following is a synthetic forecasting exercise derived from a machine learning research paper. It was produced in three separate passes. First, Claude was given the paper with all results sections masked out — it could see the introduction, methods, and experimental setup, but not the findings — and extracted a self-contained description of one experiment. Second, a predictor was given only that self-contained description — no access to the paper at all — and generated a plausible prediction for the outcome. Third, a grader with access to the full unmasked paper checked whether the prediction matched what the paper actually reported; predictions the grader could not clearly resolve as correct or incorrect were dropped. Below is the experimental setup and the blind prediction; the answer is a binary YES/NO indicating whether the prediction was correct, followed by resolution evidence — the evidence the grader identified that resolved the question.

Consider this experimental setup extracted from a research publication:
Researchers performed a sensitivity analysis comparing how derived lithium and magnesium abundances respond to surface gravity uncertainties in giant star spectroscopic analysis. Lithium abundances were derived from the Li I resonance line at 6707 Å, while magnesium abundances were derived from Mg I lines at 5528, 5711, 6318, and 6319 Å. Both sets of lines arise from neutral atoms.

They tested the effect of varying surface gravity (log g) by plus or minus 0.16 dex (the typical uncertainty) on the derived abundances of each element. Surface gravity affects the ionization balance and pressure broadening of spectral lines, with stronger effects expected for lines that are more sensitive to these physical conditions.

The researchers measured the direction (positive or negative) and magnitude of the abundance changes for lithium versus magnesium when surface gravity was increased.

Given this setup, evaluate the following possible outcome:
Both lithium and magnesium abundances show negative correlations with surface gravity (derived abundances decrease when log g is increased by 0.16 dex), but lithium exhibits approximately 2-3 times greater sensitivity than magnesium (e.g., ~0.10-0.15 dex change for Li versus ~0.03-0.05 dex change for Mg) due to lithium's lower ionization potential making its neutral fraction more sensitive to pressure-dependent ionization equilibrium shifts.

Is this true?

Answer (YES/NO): NO